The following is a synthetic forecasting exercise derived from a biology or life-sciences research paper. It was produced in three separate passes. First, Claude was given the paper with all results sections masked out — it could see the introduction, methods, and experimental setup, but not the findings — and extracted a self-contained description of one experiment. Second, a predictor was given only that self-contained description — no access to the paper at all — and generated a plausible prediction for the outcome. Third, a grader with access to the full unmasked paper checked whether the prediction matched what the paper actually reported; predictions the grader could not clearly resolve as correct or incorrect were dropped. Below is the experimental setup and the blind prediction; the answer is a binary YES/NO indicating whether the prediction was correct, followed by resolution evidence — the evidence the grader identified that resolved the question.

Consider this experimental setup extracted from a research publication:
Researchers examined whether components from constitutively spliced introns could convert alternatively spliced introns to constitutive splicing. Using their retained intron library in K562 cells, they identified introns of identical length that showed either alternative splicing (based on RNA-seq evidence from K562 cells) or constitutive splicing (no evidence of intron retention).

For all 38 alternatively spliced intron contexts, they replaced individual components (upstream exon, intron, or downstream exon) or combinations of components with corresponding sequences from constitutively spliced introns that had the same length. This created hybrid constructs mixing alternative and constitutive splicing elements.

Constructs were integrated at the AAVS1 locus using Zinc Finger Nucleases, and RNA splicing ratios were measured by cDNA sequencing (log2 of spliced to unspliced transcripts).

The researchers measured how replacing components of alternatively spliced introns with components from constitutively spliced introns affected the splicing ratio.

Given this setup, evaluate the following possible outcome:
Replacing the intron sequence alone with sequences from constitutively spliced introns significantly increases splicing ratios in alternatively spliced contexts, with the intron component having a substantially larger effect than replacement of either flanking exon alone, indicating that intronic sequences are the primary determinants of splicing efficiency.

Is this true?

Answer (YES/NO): NO